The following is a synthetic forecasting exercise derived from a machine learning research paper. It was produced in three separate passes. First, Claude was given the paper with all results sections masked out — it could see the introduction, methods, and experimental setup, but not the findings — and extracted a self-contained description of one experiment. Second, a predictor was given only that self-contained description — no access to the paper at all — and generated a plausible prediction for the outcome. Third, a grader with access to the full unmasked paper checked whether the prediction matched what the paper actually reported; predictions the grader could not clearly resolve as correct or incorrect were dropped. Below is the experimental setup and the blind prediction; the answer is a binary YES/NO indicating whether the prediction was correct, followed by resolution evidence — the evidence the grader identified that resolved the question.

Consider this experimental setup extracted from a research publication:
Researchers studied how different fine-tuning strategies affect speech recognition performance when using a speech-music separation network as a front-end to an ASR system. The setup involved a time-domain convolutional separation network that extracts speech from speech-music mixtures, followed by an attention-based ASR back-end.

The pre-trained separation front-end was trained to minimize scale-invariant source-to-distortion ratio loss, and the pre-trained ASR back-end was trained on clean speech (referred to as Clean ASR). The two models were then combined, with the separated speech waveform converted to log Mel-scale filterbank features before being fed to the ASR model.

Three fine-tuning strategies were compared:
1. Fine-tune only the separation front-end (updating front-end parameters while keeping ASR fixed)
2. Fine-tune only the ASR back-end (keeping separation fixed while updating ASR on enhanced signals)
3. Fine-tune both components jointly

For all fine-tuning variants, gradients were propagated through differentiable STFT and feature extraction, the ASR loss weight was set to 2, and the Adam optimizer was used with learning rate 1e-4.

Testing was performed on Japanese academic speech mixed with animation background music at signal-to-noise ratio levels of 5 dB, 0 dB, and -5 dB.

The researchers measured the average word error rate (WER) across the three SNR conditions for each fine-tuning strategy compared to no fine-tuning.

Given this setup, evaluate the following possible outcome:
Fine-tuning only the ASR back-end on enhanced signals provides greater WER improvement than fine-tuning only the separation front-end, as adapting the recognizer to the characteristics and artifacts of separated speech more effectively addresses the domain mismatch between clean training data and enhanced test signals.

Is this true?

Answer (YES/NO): YES